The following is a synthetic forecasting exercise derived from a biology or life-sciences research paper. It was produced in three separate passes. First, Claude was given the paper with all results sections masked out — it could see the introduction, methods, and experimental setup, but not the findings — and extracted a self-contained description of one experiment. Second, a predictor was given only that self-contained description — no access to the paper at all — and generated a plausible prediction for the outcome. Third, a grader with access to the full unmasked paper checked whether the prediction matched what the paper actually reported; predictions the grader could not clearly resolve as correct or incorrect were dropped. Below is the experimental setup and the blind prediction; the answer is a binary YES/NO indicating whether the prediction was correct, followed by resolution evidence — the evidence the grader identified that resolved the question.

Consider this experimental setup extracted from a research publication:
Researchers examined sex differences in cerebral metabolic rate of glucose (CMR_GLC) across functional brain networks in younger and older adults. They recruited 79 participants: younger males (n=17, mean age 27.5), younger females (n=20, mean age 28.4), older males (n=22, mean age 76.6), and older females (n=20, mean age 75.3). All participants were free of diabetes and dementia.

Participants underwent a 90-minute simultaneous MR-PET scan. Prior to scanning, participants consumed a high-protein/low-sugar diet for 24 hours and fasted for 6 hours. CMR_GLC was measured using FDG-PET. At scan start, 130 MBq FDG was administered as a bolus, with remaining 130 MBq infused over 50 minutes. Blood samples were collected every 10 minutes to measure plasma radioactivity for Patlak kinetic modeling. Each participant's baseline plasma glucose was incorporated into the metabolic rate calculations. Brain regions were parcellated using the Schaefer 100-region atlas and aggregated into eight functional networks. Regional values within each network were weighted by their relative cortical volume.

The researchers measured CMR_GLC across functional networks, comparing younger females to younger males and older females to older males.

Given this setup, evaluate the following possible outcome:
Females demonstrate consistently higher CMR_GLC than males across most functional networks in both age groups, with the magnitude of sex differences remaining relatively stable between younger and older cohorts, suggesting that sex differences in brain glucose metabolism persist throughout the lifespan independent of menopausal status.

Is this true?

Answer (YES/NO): NO